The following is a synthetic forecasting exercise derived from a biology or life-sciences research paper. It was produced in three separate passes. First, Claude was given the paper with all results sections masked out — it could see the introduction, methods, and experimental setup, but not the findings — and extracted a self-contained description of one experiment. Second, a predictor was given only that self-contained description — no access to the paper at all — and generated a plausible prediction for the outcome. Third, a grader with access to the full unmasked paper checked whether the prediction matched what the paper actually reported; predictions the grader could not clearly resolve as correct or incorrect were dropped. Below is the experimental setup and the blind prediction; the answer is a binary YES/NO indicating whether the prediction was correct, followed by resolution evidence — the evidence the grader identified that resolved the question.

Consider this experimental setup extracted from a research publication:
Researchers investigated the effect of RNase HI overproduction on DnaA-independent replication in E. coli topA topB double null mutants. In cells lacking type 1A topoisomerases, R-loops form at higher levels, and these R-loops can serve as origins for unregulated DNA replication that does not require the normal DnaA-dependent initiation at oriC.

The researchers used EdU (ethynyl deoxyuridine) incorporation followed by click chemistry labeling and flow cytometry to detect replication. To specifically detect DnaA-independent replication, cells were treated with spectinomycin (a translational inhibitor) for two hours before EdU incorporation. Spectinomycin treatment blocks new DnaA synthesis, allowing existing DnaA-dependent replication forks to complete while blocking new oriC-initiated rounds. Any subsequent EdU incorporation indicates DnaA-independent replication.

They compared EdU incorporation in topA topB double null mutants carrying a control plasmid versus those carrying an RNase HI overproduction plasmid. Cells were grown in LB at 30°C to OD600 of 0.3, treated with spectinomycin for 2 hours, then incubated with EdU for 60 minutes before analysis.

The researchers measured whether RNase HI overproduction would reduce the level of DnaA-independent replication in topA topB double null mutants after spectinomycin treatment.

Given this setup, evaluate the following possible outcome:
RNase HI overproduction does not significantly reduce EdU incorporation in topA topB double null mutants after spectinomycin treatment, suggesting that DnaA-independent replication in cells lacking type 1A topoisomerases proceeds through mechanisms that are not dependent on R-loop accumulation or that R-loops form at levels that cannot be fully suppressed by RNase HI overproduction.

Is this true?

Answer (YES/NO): NO